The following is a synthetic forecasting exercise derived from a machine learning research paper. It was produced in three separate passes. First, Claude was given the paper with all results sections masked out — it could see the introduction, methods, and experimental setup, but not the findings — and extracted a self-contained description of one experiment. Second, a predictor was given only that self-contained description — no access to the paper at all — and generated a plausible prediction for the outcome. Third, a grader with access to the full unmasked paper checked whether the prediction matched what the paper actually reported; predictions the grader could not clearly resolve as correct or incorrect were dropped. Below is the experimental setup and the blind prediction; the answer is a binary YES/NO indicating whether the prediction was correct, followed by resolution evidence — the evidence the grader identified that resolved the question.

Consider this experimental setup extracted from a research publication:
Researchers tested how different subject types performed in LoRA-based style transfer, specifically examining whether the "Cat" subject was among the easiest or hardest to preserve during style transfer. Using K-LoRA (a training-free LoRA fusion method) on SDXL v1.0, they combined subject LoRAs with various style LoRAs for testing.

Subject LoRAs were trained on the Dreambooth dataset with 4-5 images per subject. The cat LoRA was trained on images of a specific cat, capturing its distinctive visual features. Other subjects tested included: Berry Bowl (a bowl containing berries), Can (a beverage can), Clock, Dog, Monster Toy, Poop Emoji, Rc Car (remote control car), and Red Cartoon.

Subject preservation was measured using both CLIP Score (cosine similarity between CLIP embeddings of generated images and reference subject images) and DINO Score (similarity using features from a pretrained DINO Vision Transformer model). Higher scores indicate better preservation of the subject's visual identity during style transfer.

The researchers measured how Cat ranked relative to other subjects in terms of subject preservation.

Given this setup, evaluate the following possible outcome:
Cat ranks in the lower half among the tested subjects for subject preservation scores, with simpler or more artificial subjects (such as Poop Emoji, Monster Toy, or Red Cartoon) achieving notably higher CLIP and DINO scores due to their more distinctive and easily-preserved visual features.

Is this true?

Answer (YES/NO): NO